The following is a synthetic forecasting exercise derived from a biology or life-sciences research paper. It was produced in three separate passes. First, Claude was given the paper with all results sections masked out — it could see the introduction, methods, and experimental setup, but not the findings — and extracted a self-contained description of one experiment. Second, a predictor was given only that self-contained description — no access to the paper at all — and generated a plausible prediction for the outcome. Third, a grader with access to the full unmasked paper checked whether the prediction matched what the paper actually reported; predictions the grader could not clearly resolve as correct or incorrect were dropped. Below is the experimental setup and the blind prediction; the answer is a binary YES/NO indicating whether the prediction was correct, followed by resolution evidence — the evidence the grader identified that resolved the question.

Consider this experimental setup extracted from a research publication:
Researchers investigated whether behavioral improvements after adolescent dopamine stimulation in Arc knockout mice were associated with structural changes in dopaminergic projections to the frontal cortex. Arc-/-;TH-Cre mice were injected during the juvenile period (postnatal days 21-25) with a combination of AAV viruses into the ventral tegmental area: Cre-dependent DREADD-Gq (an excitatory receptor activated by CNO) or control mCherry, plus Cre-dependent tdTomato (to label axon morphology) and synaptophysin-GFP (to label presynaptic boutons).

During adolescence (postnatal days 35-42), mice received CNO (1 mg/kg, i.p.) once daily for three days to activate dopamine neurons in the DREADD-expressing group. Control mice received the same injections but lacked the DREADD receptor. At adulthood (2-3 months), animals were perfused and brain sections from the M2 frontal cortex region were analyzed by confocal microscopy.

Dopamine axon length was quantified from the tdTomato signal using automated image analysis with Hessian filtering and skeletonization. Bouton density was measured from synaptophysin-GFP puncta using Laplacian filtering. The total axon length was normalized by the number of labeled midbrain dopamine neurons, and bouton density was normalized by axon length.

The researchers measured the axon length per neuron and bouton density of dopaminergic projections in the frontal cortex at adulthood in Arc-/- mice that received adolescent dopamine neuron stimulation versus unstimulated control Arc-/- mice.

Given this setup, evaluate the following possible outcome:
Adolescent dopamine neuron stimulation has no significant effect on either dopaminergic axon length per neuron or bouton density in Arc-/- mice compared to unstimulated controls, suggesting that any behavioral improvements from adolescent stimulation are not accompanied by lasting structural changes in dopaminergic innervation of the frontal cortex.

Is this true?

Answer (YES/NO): NO